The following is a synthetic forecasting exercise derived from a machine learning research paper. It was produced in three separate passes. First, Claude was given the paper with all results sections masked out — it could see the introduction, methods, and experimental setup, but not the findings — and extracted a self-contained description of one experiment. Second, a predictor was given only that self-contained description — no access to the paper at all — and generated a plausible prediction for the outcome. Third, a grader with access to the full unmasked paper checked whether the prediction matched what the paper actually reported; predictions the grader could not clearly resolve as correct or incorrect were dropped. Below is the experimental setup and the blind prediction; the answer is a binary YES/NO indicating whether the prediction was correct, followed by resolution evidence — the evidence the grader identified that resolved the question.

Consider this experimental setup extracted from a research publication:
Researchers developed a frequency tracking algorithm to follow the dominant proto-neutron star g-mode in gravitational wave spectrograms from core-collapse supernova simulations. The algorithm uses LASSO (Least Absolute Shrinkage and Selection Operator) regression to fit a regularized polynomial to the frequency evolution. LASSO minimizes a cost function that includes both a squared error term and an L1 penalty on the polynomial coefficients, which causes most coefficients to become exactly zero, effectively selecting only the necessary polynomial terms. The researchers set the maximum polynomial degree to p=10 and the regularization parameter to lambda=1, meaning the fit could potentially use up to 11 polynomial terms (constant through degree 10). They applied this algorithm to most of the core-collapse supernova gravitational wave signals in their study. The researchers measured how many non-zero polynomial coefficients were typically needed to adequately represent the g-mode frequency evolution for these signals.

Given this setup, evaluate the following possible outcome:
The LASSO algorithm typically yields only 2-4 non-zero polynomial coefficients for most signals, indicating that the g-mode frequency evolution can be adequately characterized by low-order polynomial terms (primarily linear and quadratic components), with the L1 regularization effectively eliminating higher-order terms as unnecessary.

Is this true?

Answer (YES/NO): YES